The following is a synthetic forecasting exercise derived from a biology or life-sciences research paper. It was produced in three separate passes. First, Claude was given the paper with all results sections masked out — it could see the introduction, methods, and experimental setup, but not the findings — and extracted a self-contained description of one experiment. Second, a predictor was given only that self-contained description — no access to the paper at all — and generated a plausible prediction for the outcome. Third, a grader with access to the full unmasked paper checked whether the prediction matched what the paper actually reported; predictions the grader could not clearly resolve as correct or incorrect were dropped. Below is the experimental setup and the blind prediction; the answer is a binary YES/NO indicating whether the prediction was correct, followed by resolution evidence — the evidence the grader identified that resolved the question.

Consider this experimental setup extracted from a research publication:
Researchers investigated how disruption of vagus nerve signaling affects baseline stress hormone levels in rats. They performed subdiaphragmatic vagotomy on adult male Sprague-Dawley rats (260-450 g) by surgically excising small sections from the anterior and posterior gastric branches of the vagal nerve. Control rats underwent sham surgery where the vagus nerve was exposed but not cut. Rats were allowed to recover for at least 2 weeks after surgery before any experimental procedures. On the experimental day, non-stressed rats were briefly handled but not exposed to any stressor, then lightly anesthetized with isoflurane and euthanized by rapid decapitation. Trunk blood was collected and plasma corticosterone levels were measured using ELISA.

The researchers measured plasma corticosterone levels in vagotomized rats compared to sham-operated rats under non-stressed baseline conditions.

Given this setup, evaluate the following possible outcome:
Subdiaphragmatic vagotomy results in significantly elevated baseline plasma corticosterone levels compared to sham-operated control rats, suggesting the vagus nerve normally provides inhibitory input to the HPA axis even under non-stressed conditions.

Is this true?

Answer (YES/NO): NO